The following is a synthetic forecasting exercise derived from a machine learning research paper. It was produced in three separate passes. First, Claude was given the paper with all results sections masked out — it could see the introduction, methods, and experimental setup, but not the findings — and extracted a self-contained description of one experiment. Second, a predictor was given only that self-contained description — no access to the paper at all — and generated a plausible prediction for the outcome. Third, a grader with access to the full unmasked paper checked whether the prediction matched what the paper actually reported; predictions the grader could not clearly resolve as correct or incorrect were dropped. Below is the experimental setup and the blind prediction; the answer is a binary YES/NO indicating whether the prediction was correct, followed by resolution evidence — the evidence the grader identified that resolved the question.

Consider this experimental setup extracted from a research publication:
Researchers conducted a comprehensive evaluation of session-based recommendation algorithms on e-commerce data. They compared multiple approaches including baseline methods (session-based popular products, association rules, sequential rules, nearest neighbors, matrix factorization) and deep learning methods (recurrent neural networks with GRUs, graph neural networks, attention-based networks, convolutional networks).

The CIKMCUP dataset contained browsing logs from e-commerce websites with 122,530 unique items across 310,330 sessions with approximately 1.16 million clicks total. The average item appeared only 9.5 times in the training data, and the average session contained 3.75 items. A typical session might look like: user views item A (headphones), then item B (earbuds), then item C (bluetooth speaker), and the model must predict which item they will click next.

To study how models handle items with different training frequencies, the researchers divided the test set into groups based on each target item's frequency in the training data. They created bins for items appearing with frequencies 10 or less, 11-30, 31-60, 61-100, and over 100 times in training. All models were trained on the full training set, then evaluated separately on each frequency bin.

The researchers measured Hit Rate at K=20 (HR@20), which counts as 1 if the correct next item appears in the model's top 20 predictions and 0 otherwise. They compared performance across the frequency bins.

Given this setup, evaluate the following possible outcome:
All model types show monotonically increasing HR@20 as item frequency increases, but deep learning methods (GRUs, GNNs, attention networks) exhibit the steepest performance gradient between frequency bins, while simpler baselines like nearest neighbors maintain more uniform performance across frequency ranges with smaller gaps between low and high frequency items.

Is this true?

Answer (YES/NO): NO